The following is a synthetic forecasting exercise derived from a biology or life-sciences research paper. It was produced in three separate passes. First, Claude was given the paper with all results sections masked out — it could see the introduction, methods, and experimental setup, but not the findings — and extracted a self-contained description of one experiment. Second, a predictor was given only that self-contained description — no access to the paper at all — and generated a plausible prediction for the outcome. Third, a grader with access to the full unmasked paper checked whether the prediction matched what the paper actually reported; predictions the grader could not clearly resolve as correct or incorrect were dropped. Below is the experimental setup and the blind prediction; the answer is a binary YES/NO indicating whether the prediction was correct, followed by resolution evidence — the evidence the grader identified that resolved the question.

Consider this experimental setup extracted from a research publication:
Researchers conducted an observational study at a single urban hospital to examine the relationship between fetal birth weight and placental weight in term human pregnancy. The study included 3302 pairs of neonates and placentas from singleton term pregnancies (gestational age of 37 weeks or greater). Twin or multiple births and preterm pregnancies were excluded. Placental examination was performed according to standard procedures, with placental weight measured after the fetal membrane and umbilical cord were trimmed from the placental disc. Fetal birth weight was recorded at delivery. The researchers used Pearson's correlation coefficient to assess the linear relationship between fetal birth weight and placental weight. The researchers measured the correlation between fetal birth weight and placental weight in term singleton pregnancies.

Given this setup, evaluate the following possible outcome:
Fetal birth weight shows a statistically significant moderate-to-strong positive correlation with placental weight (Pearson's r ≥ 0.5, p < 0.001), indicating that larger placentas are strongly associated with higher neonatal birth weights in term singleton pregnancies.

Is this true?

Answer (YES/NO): YES